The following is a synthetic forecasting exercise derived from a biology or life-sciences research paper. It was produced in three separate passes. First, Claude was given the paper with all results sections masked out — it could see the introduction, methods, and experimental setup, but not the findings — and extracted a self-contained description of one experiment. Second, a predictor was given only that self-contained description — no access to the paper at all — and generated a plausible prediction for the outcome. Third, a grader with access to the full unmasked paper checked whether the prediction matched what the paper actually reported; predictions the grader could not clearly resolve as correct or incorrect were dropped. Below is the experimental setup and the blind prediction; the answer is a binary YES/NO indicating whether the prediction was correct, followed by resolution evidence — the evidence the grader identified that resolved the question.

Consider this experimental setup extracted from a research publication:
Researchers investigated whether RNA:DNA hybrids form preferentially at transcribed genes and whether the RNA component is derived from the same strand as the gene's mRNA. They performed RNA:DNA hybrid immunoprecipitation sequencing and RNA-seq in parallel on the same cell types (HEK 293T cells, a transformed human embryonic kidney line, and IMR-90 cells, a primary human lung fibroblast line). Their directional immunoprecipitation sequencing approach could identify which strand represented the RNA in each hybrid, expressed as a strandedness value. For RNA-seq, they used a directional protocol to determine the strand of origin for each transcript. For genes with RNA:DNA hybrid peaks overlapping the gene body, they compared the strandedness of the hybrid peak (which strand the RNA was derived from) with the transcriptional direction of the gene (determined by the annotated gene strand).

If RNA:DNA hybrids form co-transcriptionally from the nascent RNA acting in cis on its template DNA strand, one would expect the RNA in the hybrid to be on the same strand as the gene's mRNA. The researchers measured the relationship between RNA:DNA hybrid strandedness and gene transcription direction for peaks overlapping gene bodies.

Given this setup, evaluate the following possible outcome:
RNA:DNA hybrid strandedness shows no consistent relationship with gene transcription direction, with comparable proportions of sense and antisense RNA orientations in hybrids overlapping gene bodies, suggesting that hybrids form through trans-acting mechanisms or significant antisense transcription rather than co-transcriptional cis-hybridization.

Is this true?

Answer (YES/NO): NO